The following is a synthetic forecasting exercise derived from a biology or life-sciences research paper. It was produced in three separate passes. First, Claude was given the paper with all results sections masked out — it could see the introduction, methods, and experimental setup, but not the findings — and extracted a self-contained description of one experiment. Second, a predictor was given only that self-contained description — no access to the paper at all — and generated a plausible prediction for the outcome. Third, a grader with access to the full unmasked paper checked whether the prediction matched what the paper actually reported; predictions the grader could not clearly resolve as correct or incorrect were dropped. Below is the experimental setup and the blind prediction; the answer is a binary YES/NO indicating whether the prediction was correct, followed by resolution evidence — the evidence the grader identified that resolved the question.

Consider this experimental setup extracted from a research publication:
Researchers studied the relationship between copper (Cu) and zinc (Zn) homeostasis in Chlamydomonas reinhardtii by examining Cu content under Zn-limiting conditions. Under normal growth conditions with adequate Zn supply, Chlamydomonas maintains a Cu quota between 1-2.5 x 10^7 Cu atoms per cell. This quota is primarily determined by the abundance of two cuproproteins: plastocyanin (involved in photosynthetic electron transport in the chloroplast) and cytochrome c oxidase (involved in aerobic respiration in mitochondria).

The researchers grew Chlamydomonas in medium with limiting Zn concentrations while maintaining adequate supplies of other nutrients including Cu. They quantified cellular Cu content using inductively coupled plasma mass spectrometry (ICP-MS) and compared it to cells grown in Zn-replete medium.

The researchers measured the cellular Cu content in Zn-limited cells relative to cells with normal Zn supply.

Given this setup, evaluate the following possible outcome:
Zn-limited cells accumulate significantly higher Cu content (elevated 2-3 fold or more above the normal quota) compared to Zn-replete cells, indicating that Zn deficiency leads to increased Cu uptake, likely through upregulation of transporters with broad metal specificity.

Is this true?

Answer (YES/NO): NO